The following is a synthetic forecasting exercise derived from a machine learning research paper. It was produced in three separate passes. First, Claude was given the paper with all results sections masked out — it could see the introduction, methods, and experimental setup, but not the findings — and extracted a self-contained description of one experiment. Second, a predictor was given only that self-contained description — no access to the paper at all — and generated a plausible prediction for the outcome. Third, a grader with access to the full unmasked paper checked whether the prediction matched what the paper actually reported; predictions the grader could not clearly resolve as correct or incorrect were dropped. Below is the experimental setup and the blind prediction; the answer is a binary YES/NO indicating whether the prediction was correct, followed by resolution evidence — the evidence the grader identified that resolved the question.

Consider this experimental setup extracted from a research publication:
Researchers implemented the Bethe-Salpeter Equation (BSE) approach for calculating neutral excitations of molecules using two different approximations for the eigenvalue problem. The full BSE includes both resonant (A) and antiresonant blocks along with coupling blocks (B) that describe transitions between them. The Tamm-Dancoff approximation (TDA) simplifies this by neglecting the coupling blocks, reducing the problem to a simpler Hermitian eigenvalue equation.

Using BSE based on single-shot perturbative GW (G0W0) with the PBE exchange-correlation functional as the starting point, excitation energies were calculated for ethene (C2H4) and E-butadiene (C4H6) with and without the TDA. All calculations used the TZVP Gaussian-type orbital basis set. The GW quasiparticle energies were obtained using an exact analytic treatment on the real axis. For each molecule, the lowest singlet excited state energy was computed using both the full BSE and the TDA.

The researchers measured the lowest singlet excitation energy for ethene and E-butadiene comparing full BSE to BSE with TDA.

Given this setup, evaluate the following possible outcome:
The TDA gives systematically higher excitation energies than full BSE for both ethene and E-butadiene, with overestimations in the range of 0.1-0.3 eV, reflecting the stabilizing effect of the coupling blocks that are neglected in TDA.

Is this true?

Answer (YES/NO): NO